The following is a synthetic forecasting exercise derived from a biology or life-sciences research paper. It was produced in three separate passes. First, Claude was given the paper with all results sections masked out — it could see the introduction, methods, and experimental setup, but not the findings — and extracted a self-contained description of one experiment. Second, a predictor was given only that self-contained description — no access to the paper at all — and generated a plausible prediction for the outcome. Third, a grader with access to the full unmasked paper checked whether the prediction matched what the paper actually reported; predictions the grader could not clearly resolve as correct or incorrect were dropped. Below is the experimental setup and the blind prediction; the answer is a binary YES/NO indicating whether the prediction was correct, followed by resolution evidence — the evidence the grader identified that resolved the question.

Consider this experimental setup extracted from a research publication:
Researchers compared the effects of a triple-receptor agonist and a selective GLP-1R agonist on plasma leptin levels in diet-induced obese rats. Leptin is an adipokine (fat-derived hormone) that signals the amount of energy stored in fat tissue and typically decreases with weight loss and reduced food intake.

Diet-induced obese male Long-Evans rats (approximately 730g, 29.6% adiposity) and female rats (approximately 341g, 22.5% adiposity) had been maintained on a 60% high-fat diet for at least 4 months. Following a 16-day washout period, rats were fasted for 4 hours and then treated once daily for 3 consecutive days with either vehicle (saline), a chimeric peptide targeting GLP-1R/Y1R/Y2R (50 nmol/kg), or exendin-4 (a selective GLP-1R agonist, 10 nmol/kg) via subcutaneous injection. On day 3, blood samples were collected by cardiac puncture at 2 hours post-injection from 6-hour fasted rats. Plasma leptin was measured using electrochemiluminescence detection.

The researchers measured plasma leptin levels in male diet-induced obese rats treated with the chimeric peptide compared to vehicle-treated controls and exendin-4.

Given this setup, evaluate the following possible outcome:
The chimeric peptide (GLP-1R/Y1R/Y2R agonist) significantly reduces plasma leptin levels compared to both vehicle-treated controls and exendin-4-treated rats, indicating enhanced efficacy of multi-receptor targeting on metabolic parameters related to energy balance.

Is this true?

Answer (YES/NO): NO